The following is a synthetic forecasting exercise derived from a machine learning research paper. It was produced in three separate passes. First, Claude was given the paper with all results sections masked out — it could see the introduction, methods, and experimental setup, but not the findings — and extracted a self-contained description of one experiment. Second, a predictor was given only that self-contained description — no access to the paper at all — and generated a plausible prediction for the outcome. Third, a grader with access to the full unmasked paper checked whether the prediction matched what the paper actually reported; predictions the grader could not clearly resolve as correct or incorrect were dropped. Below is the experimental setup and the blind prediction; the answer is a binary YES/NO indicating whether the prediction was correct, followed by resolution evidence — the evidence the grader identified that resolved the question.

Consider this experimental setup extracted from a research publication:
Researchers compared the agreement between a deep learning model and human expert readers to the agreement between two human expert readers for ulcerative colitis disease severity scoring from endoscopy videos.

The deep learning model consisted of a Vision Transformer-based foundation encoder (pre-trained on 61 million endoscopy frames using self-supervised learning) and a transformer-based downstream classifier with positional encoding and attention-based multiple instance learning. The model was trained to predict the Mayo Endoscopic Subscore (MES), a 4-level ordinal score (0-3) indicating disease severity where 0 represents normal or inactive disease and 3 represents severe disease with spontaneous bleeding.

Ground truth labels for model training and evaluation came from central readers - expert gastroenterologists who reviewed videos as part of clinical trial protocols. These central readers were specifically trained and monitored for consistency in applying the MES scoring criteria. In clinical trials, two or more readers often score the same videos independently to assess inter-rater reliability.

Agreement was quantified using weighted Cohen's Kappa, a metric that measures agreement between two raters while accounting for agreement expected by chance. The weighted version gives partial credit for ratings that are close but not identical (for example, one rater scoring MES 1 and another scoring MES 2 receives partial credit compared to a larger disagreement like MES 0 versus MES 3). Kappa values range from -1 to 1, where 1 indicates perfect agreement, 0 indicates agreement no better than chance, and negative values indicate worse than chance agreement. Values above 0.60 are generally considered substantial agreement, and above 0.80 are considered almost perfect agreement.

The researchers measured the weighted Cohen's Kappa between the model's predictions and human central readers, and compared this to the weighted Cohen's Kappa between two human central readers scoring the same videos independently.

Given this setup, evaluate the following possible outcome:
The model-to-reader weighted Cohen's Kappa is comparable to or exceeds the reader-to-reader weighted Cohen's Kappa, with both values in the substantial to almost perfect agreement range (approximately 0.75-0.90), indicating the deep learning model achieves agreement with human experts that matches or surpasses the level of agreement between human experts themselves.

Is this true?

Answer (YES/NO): NO